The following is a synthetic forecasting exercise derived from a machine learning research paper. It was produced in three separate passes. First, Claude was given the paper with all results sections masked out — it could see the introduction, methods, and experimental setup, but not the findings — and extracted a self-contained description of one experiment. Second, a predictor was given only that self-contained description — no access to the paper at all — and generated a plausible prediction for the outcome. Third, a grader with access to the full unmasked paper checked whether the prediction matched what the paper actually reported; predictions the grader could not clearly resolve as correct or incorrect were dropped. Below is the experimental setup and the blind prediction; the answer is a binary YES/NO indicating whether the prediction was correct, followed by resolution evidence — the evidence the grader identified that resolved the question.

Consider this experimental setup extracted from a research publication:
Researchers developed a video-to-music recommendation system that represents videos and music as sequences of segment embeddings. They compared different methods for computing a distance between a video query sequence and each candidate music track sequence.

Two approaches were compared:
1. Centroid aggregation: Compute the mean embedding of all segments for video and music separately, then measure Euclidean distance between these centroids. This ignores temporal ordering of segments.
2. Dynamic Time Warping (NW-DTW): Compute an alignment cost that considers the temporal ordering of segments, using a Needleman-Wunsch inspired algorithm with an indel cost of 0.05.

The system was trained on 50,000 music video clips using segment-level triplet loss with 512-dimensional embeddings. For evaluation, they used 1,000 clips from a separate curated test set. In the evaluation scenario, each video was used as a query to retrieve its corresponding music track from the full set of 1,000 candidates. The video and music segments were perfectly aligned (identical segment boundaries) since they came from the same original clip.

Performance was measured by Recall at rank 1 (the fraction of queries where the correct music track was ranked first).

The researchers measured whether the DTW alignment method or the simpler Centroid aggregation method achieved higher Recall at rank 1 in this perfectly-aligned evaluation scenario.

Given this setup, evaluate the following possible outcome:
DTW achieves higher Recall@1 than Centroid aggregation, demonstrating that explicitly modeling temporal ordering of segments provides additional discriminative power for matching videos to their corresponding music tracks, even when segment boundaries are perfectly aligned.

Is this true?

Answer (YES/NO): YES